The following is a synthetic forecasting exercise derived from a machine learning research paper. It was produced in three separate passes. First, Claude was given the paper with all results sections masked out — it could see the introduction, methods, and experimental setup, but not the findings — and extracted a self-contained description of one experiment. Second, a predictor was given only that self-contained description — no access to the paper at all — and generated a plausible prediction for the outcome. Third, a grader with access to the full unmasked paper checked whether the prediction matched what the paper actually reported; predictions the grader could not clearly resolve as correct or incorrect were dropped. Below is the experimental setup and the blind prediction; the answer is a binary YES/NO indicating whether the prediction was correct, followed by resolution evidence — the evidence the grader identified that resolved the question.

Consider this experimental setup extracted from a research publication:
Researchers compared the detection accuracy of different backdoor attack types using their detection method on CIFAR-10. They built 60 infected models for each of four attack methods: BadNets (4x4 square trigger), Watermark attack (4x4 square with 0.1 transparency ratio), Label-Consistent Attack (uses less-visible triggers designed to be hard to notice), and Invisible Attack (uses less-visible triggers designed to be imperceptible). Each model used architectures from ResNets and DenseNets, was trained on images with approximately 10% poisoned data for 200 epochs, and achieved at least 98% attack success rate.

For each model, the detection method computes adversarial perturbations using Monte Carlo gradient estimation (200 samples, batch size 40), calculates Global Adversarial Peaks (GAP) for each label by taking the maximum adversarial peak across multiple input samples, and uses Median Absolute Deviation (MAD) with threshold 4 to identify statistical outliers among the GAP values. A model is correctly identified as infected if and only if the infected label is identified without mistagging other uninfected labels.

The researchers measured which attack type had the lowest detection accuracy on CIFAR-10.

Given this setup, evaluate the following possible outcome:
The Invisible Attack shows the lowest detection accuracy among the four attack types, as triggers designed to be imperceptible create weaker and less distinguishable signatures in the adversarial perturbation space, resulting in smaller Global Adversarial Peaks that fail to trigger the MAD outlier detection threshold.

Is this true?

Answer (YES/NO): NO